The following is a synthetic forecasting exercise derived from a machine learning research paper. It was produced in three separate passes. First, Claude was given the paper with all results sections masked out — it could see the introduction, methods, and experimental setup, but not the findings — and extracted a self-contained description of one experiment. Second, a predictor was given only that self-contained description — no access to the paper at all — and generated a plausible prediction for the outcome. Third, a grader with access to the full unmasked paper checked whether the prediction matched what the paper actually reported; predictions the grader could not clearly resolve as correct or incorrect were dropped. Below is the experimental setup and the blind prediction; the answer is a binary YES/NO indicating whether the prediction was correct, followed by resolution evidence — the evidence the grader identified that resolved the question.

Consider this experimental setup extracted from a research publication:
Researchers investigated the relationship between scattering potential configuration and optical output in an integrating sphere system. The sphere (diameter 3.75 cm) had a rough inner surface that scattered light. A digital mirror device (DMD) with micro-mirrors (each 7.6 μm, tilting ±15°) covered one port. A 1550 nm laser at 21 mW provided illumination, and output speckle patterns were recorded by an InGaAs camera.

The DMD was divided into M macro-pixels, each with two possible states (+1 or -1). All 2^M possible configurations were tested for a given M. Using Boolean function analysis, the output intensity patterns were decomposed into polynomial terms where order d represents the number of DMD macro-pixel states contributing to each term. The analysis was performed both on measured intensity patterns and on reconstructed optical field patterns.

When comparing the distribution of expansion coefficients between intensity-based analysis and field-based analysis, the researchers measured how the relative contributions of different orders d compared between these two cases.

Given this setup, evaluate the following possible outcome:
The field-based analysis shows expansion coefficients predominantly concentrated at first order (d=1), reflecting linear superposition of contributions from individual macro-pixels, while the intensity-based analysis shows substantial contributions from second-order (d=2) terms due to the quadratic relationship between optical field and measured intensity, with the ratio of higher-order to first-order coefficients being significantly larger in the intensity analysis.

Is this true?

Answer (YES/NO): YES